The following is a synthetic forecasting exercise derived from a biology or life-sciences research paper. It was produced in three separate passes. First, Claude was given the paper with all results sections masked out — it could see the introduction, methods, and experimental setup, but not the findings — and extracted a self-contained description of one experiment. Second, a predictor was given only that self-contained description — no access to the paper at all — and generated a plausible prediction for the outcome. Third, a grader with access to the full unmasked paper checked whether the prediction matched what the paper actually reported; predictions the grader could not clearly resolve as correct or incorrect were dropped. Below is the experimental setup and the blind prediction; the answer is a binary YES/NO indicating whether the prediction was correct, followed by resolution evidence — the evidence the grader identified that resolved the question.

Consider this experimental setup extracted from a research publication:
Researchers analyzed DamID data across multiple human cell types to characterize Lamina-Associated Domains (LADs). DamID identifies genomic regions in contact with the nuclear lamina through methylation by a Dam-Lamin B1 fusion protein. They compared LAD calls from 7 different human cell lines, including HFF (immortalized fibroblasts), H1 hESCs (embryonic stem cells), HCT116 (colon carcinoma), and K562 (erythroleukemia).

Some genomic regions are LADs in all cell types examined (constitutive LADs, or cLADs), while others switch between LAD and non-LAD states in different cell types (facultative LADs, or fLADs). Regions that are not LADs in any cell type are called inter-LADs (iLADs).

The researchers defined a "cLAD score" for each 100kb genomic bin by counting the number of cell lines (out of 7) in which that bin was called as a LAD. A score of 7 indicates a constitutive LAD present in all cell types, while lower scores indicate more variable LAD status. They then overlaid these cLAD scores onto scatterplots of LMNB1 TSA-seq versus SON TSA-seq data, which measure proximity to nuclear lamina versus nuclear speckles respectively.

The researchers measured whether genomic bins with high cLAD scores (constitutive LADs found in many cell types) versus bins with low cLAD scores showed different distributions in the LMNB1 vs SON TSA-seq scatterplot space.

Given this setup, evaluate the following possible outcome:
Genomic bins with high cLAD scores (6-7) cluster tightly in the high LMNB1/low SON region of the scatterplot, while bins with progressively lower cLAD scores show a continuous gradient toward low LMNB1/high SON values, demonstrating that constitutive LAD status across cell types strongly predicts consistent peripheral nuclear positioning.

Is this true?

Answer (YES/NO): NO